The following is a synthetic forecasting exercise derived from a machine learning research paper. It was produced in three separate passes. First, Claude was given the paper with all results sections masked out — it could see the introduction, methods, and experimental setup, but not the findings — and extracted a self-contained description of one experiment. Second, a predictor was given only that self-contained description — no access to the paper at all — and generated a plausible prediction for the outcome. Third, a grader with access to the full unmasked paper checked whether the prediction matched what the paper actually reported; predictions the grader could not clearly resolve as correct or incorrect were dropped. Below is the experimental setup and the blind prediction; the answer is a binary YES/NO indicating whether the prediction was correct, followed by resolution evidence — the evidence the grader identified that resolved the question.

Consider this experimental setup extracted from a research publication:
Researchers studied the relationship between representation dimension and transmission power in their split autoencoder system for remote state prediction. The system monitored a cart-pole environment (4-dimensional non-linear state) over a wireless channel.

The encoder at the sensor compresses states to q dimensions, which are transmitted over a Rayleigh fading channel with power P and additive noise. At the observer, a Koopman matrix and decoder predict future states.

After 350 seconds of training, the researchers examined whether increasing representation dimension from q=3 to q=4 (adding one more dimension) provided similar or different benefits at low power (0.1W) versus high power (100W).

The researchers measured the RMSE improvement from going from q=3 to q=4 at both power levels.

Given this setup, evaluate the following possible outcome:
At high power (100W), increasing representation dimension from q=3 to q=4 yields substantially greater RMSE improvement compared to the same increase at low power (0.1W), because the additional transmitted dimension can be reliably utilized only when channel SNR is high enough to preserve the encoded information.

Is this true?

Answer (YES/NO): NO